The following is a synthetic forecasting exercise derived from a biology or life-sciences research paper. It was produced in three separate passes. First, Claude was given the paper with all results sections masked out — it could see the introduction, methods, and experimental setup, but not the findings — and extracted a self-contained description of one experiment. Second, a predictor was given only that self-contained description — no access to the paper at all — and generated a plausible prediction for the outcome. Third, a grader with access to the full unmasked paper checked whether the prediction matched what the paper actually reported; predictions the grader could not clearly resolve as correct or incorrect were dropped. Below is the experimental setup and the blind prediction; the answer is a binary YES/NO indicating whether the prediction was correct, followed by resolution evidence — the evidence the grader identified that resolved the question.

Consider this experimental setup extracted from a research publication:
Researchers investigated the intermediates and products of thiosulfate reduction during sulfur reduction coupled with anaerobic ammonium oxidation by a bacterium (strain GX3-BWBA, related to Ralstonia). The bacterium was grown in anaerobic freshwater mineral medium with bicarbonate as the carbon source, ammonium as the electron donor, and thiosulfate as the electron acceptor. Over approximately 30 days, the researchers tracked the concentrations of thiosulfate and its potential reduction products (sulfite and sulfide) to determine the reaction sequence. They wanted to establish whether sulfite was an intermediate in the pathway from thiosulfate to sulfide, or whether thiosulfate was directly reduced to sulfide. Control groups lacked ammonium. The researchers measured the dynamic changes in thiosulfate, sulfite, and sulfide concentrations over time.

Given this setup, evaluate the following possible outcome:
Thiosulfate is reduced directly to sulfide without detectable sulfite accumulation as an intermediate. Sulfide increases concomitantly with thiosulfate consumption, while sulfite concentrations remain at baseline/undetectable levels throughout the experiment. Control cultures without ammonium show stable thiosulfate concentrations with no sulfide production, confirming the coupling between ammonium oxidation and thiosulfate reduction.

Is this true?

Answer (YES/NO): NO